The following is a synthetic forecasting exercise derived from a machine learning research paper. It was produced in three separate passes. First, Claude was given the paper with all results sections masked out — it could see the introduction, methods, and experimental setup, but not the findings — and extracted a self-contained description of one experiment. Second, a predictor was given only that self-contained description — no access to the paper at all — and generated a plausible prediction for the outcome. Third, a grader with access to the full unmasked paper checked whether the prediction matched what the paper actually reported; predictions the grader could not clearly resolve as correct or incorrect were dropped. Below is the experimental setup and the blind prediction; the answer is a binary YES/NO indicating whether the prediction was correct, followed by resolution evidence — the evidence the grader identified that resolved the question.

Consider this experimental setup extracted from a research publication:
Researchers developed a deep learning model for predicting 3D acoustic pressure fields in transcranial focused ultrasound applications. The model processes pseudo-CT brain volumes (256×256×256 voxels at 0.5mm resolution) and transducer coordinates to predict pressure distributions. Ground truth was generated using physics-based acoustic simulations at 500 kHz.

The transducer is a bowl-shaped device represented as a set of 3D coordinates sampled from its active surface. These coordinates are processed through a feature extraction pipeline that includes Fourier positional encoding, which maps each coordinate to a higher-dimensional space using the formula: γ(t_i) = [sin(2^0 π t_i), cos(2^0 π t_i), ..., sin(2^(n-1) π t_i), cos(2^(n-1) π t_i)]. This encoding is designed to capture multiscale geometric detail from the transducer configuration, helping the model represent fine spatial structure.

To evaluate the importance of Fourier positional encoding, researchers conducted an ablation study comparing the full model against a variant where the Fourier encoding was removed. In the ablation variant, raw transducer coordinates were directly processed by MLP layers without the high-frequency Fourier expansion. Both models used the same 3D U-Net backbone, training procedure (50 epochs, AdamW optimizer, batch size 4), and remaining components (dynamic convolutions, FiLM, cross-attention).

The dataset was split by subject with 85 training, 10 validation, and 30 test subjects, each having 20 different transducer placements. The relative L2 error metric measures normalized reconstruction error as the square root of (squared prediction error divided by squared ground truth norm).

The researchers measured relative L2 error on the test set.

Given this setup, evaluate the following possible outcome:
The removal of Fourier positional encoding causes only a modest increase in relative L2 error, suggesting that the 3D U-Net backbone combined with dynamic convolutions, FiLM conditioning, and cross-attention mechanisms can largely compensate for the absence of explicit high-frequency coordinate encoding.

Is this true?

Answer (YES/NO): YES